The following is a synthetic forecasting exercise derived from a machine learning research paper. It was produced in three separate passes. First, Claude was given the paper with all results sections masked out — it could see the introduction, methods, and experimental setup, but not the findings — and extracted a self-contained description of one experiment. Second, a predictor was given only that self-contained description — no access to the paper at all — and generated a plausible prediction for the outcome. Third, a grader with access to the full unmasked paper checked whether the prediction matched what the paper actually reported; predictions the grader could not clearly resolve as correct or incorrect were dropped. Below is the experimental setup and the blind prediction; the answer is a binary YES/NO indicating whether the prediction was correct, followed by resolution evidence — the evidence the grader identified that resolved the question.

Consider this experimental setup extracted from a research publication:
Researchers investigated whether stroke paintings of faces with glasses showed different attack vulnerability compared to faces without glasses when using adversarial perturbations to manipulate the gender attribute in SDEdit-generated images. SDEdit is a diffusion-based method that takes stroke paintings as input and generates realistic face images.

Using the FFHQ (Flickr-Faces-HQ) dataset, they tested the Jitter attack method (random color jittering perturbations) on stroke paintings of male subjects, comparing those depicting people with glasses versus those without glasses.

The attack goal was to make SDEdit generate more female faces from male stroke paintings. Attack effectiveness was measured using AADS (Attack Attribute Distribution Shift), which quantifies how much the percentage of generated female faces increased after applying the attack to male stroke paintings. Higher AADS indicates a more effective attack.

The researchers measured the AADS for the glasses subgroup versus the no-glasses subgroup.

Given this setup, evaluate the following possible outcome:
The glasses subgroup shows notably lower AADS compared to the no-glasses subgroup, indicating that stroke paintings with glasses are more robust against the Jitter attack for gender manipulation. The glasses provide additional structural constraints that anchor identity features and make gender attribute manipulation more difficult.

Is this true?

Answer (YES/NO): YES